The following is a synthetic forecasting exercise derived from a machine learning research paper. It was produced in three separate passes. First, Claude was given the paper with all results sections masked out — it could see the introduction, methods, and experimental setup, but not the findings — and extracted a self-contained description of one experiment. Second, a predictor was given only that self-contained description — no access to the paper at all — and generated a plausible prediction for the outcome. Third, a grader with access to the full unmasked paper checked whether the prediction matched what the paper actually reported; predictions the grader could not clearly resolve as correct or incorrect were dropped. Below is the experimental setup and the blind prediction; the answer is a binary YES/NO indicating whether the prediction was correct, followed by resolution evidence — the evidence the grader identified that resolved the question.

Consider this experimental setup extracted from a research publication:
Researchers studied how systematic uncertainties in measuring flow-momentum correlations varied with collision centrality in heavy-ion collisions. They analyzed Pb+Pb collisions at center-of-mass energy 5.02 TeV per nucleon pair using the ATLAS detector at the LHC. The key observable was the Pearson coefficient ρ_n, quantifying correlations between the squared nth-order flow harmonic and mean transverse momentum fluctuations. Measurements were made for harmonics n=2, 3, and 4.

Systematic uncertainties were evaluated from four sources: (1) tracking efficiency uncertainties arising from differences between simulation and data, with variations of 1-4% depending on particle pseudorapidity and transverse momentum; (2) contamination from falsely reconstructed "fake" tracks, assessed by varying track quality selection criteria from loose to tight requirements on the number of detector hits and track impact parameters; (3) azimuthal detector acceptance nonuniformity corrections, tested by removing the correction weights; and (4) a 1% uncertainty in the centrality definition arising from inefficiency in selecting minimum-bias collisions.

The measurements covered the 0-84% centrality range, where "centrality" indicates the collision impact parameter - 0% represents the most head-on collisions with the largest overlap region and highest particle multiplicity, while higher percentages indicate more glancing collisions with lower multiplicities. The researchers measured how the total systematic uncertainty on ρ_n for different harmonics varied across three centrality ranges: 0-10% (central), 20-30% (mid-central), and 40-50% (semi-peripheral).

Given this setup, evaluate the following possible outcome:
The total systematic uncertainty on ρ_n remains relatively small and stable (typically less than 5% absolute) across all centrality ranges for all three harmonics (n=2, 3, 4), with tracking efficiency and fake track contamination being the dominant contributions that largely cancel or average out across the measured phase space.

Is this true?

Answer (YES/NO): NO